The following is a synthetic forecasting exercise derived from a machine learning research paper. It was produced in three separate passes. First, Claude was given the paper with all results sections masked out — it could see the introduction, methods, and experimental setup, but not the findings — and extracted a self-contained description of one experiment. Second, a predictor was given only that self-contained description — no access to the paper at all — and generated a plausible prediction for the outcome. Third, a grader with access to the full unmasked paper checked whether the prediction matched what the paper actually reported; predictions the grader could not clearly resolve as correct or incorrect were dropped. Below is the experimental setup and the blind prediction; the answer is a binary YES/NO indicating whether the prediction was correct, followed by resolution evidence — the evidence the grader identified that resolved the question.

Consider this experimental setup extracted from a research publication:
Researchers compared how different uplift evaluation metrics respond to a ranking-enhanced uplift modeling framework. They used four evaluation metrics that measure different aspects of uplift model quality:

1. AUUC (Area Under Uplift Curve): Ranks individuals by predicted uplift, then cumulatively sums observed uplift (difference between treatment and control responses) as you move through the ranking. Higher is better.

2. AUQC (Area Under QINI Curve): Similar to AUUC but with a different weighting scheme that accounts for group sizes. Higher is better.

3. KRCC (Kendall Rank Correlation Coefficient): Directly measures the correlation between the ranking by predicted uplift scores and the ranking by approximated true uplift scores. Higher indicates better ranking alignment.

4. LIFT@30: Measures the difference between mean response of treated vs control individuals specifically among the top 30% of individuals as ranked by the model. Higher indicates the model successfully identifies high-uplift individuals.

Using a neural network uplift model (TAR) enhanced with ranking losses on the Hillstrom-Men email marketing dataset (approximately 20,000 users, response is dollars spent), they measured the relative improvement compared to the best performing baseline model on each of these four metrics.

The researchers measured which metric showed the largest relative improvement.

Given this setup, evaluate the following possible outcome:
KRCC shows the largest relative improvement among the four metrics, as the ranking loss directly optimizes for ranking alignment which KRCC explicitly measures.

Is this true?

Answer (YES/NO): YES